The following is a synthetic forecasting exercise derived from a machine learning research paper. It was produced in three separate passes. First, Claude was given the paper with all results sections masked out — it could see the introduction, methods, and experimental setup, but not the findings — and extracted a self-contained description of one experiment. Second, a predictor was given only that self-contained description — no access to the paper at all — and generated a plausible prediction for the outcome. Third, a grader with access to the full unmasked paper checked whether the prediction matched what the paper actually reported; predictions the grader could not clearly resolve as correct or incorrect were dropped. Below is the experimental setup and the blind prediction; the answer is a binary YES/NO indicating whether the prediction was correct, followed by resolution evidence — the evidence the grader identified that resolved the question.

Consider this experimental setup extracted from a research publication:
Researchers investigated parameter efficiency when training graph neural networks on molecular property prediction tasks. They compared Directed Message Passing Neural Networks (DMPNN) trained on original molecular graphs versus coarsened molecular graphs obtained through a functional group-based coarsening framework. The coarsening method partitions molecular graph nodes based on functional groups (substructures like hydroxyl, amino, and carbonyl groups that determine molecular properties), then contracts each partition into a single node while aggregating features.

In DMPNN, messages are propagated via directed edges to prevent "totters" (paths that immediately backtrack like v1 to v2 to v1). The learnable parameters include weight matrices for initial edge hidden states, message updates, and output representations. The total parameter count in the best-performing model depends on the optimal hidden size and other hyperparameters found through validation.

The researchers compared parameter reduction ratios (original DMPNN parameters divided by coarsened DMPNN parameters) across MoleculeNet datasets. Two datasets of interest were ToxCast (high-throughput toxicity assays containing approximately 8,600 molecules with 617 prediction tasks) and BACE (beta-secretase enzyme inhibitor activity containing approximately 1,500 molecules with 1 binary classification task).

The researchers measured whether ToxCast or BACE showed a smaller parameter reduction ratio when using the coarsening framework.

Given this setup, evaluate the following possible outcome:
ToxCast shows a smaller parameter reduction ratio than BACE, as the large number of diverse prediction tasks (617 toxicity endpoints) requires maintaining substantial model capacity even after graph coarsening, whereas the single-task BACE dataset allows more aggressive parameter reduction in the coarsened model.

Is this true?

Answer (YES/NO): YES